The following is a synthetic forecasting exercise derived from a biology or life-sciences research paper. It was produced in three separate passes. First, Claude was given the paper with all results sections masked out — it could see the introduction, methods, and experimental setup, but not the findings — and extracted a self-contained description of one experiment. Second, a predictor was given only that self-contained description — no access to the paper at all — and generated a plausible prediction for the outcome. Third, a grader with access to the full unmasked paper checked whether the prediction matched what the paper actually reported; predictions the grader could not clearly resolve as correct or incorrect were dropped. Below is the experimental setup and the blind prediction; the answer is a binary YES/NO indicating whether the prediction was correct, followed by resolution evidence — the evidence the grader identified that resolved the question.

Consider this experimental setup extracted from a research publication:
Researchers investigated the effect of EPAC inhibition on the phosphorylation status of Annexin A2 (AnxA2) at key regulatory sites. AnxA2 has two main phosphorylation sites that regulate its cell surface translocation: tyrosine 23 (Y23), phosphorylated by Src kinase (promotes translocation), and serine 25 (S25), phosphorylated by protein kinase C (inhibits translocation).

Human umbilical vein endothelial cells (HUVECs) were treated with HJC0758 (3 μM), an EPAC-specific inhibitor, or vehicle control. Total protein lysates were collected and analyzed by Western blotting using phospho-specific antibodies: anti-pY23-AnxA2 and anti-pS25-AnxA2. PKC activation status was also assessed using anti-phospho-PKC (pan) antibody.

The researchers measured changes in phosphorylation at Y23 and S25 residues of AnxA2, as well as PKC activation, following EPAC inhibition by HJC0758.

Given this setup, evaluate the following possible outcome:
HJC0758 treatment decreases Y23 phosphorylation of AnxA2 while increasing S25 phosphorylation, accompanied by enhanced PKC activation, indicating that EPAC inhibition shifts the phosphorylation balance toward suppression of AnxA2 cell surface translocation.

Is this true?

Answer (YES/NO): NO